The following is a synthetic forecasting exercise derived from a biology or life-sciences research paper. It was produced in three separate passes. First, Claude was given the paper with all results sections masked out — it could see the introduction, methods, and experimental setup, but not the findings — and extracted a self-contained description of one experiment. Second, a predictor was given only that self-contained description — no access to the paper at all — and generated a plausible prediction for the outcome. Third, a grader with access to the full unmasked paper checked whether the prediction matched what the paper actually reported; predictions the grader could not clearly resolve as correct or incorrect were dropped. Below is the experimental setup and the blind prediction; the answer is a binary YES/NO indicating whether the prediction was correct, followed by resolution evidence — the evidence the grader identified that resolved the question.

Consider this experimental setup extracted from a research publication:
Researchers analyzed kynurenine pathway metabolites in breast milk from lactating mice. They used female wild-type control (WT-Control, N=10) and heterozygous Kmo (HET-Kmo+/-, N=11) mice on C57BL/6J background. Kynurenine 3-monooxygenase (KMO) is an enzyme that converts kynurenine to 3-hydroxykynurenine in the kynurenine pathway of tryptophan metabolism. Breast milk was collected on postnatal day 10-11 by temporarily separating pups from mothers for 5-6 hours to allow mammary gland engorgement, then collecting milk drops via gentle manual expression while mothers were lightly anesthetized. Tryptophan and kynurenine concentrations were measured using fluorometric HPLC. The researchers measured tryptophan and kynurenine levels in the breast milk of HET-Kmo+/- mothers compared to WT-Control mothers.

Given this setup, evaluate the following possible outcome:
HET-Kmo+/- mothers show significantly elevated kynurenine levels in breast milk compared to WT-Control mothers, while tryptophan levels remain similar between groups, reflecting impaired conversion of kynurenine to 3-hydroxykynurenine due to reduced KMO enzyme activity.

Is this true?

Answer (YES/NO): YES